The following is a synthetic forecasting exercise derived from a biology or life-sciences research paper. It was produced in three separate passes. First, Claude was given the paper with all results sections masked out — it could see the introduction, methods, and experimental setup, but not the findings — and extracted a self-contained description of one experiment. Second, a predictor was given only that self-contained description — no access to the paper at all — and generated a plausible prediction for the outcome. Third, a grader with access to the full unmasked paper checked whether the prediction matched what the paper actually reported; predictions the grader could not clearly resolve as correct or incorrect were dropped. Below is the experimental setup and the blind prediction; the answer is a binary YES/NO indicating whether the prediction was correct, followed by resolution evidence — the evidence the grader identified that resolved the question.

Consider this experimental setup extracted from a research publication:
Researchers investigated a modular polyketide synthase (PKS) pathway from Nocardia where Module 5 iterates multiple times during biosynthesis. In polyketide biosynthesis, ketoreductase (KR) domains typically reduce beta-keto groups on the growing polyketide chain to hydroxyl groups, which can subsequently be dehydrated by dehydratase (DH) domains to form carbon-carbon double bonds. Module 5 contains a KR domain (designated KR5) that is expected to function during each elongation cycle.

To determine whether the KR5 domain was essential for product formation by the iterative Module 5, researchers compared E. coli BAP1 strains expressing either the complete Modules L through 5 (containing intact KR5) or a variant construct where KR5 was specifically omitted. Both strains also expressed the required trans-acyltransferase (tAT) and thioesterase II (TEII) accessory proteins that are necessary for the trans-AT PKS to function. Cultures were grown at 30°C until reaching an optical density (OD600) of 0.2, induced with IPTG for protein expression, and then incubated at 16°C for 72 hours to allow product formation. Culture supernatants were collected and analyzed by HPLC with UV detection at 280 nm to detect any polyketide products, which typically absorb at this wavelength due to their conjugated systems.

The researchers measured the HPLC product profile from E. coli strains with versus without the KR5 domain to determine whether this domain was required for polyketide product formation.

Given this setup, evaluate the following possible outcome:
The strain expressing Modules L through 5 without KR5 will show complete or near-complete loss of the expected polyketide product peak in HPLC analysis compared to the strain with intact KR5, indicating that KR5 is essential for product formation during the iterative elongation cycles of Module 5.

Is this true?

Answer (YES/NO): YES